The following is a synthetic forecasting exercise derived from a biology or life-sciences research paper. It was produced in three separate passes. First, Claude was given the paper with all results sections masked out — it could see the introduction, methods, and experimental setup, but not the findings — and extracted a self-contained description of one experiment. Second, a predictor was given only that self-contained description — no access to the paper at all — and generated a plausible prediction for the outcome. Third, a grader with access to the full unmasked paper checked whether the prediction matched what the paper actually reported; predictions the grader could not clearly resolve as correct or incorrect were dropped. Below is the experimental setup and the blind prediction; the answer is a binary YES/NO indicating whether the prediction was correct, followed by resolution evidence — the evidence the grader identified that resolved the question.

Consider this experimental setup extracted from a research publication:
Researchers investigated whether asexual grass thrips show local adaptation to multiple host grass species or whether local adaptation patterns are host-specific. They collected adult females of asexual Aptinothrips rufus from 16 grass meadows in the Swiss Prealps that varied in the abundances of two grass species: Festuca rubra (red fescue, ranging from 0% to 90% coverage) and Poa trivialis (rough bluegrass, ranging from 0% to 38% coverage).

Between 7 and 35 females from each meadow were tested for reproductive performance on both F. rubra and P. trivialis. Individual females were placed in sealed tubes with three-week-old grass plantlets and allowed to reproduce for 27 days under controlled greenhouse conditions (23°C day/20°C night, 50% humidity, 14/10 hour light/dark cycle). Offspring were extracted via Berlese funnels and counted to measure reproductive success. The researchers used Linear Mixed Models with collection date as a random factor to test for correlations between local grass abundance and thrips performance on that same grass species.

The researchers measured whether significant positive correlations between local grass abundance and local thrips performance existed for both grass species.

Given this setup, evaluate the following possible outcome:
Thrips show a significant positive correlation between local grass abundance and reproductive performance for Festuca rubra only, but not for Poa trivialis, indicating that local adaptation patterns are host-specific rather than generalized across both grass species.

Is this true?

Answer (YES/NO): YES